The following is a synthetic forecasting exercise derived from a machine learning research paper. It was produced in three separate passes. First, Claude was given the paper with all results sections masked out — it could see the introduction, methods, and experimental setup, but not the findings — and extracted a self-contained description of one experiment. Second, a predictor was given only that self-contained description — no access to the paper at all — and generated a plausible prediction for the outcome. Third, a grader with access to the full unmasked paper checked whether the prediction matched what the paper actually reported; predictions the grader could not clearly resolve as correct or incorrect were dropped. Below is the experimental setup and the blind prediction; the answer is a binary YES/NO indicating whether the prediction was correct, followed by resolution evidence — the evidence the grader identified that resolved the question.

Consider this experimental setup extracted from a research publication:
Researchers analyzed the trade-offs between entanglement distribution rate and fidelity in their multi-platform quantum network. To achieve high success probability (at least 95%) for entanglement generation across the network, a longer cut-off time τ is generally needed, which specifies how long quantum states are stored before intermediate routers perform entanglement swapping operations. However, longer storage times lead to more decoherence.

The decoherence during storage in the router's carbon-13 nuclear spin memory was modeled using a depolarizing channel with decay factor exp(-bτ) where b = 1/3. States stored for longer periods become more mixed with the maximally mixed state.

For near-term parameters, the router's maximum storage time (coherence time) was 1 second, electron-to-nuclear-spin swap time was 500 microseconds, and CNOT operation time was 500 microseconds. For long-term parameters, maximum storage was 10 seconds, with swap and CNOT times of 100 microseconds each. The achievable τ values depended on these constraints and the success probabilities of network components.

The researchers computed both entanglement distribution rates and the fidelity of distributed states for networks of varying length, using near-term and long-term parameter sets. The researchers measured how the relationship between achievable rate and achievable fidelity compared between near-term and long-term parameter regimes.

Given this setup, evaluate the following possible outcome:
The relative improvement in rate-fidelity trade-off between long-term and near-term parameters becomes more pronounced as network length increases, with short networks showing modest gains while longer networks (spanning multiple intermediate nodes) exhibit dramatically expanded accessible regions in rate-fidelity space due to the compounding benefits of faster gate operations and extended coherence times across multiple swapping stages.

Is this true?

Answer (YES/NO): YES